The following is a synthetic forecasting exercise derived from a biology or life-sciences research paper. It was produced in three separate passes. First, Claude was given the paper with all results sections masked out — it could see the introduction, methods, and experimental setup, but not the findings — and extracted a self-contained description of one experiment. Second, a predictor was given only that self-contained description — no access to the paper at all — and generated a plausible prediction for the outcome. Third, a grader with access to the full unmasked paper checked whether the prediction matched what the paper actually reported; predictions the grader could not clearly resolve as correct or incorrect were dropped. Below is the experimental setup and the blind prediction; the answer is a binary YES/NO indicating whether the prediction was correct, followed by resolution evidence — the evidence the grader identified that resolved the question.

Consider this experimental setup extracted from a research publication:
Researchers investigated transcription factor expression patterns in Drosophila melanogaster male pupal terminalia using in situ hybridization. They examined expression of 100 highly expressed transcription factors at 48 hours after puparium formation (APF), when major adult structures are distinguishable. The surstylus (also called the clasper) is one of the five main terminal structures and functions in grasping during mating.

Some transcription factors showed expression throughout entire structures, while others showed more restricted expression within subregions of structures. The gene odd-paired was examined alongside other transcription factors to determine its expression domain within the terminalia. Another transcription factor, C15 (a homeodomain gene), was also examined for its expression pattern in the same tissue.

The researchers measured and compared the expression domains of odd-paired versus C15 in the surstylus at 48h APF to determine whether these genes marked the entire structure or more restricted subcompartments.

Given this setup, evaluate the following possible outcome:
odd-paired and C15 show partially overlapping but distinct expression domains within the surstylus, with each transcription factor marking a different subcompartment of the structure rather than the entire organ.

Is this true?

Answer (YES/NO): NO